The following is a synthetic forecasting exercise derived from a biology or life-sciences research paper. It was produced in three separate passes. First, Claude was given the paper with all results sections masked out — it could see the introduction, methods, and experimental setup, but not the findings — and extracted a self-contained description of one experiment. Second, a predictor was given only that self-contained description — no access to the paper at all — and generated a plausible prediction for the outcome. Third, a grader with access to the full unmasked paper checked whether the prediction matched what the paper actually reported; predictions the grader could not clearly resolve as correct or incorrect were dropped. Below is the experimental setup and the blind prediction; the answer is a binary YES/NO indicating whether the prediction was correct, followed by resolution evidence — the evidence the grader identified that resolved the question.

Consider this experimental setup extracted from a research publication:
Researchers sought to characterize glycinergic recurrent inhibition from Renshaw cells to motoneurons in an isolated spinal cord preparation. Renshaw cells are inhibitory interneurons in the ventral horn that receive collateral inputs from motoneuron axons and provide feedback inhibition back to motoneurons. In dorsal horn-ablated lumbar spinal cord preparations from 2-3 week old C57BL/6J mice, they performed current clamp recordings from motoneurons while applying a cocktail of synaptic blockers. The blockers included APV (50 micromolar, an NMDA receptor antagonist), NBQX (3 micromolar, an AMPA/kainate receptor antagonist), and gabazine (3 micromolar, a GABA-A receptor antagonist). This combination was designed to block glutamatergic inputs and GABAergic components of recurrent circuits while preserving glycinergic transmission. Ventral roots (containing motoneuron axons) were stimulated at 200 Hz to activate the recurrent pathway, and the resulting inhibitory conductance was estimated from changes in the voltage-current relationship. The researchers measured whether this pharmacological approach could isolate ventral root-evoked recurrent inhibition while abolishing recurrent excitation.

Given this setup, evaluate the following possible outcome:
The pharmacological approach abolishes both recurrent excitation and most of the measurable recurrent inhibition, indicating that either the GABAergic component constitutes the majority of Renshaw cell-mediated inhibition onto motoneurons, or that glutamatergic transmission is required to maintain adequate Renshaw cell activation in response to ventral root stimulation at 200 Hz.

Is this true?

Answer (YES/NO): NO